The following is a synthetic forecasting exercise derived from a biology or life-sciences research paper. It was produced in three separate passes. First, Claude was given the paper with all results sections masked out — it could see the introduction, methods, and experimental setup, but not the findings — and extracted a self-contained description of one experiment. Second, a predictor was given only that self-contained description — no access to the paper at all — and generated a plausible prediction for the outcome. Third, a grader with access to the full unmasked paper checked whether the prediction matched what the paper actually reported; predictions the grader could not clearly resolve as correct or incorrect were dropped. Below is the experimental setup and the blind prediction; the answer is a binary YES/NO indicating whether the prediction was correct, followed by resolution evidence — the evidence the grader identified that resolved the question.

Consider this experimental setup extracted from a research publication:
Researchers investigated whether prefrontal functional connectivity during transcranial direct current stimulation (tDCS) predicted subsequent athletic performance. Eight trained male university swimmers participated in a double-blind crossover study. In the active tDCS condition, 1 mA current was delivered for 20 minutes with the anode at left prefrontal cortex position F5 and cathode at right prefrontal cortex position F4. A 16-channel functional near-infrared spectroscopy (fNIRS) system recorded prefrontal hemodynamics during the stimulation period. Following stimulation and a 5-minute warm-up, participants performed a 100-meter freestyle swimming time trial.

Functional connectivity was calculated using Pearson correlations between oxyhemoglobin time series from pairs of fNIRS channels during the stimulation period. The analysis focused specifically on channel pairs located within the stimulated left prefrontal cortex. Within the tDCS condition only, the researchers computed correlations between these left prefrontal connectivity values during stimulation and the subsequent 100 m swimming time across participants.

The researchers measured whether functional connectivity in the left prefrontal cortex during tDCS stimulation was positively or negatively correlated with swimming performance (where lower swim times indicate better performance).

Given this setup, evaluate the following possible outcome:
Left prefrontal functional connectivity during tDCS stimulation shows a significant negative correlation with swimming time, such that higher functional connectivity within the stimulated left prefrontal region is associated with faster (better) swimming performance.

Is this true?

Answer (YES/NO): NO